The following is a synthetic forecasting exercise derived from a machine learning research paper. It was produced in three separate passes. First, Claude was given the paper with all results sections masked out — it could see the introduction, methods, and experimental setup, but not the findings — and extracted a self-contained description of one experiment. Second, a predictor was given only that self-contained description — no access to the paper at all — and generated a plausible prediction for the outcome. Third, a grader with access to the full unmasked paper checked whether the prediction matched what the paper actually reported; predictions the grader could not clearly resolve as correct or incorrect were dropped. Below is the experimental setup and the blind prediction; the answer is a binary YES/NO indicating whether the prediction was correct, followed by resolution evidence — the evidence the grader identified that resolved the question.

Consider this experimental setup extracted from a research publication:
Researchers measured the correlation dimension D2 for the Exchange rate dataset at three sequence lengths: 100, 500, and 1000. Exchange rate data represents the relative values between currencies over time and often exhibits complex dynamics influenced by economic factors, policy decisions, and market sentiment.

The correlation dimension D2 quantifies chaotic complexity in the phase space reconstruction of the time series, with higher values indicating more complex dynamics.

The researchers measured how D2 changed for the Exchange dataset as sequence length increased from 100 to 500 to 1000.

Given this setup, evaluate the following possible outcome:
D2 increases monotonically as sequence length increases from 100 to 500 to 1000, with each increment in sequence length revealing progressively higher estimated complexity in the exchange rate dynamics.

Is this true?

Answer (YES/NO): YES